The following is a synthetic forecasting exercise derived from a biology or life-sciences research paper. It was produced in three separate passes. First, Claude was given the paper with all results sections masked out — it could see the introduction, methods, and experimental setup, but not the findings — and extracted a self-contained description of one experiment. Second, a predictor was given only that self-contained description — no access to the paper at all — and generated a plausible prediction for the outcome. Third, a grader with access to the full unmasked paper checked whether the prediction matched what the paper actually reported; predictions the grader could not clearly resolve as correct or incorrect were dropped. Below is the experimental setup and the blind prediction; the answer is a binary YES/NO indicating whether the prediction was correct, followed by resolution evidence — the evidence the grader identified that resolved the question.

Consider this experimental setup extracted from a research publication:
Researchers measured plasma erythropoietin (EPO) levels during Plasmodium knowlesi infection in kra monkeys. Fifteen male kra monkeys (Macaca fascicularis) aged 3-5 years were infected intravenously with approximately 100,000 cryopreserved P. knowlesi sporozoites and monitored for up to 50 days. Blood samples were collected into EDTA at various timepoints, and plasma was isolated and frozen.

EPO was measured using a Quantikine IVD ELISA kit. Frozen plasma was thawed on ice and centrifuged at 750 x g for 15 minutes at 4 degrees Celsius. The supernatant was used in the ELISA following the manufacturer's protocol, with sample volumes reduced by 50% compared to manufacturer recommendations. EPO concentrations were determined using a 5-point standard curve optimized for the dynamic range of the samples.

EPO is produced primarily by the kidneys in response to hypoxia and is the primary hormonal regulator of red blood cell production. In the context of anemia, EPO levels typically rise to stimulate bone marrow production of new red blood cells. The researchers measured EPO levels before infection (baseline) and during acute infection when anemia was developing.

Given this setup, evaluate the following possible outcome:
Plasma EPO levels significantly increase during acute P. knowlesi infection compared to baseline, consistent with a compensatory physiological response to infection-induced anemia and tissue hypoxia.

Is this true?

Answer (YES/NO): YES